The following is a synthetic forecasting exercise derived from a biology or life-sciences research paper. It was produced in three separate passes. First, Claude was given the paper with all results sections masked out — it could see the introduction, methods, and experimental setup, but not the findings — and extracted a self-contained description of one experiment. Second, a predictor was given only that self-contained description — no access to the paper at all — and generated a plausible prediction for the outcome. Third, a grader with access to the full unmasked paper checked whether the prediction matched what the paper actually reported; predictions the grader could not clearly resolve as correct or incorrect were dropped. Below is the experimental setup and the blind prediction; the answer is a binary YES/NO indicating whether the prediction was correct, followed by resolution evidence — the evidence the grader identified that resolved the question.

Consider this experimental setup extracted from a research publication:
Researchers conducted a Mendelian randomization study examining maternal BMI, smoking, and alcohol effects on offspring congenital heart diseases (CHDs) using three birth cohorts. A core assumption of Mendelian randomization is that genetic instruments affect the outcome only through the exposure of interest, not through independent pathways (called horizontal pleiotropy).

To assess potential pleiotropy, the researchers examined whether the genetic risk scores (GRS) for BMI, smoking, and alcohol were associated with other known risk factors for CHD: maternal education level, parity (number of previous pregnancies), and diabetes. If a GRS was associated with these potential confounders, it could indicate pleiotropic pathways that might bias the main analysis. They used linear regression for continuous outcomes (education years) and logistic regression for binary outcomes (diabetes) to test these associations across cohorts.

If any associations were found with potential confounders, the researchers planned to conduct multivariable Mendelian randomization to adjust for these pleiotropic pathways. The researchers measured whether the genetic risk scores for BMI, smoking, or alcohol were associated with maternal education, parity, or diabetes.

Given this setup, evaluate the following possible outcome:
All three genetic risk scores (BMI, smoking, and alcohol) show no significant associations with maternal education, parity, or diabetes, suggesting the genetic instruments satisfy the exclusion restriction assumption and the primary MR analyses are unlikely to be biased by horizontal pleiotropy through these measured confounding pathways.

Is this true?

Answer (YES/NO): NO